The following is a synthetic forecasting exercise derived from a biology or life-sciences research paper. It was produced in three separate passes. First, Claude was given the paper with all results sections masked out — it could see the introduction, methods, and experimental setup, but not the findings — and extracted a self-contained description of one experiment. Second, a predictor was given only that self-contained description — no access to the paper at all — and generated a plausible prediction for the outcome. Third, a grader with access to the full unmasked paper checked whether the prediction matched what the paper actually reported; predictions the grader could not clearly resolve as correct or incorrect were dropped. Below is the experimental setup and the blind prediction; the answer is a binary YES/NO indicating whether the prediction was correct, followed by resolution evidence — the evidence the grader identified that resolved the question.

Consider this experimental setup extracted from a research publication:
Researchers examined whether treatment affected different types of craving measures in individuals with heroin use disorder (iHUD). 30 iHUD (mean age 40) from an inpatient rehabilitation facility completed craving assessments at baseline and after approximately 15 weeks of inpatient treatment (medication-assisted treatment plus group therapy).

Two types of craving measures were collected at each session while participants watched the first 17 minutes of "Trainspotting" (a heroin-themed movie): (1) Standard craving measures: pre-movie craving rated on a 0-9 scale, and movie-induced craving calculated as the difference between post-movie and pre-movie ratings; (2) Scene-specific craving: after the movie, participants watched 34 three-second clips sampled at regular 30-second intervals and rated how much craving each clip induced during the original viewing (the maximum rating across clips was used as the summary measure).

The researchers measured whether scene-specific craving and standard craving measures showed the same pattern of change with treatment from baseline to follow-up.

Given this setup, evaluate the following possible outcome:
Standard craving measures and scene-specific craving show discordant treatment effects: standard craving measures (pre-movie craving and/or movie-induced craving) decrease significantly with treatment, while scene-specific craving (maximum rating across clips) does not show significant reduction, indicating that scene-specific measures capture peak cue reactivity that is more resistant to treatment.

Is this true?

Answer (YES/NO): NO